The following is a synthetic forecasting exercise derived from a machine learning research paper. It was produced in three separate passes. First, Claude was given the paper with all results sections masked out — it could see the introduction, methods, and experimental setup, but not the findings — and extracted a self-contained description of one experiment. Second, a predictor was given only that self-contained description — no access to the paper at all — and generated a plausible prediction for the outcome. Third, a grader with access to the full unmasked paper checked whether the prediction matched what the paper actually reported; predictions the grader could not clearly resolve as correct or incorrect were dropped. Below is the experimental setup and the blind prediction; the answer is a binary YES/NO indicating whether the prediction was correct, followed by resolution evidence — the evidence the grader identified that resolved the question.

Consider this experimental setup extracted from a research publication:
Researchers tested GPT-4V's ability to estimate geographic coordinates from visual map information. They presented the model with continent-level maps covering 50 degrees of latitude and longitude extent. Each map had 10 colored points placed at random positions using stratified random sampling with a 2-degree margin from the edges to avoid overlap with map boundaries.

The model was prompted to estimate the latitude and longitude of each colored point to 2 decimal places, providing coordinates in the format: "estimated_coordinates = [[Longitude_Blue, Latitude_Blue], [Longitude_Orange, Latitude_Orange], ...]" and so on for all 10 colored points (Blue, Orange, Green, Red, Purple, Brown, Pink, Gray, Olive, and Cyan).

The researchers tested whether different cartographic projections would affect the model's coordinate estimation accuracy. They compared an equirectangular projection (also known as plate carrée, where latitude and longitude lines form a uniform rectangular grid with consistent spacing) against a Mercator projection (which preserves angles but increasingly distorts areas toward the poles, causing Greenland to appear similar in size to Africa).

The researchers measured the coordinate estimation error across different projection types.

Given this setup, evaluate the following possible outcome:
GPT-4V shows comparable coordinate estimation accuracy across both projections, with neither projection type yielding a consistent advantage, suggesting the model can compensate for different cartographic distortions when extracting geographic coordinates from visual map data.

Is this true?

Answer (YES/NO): NO